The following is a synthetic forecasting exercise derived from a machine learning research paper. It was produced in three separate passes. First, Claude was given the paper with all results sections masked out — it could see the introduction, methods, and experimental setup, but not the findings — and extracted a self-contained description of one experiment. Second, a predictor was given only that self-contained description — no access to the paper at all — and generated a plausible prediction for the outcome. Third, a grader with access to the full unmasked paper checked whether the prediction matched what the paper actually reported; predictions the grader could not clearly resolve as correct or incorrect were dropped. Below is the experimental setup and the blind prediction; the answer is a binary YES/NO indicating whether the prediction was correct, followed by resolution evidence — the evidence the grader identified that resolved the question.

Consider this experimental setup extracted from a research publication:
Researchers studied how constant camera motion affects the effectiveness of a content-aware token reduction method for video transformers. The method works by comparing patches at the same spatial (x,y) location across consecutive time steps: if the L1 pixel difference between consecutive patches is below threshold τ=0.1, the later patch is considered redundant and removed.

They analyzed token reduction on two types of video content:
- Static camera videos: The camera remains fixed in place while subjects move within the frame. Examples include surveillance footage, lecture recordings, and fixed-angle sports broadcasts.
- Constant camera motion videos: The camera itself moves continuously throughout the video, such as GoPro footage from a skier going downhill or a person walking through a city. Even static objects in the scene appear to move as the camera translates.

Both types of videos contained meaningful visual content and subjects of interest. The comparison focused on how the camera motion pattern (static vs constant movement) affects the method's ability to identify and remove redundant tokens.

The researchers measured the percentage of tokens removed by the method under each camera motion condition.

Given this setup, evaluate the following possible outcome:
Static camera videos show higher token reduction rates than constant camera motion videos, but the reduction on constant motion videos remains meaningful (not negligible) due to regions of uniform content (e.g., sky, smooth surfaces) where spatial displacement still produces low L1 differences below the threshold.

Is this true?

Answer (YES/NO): NO